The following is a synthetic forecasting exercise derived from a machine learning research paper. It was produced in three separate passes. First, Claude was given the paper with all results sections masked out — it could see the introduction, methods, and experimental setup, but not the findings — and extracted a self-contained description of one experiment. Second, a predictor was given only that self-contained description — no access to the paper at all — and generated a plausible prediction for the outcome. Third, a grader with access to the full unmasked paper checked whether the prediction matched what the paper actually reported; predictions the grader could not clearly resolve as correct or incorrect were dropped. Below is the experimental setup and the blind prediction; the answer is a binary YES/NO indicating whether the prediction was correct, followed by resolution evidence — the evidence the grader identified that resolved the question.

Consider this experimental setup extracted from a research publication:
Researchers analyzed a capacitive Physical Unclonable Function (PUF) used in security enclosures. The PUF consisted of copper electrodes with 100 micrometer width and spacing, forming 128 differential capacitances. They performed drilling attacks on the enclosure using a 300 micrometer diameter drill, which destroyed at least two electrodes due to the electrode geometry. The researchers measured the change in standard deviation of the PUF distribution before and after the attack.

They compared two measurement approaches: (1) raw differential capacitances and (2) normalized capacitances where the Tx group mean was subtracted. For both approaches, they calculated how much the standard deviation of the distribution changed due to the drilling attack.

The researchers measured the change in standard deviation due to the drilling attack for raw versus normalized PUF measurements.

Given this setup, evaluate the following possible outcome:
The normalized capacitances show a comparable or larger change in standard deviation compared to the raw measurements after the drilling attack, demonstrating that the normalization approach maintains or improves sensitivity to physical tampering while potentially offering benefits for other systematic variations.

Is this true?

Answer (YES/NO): NO